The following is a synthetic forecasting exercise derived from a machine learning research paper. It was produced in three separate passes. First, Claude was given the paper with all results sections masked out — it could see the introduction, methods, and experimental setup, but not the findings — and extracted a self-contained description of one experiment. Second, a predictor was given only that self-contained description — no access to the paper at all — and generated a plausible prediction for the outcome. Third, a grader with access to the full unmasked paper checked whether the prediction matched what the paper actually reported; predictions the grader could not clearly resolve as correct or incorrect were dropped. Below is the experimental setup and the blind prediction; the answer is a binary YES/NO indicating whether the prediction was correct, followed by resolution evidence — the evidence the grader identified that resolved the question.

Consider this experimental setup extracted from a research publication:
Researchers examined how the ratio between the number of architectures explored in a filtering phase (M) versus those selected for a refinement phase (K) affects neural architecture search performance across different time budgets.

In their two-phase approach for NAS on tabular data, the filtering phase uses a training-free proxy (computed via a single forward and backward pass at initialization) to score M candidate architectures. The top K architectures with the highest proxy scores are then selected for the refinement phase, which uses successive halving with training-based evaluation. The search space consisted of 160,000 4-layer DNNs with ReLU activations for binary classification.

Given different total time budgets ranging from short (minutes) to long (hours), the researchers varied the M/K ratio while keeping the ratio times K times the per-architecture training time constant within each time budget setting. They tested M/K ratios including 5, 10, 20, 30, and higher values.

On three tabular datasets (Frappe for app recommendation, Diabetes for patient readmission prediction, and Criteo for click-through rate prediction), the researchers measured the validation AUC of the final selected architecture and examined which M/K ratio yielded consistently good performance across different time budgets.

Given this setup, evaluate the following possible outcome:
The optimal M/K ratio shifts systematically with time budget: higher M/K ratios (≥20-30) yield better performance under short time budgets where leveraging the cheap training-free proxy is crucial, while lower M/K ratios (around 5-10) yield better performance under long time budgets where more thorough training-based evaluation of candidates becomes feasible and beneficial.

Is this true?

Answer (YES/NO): NO